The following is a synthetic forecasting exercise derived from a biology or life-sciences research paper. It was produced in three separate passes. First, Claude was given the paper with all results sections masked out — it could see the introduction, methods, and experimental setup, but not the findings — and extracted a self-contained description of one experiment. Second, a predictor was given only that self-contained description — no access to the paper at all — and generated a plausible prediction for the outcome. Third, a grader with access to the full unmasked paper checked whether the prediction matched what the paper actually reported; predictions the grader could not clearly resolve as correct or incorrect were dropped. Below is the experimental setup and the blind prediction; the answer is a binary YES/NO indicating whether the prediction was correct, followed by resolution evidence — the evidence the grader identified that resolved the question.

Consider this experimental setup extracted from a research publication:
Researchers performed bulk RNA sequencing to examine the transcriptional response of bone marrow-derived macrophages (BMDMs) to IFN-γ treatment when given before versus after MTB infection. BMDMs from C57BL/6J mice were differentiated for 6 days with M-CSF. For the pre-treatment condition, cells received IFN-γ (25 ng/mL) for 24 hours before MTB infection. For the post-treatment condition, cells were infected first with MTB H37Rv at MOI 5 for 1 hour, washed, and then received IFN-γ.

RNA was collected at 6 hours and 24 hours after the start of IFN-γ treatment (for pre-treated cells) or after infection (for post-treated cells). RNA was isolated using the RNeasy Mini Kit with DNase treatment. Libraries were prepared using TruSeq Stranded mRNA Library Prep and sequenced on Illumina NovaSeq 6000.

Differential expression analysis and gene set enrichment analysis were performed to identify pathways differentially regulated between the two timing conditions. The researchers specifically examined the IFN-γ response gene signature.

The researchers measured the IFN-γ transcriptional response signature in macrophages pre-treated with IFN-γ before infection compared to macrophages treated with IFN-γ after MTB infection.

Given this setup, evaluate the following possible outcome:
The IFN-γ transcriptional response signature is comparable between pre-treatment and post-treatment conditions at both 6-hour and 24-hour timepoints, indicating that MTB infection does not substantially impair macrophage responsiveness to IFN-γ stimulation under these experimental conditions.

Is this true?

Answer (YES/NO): YES